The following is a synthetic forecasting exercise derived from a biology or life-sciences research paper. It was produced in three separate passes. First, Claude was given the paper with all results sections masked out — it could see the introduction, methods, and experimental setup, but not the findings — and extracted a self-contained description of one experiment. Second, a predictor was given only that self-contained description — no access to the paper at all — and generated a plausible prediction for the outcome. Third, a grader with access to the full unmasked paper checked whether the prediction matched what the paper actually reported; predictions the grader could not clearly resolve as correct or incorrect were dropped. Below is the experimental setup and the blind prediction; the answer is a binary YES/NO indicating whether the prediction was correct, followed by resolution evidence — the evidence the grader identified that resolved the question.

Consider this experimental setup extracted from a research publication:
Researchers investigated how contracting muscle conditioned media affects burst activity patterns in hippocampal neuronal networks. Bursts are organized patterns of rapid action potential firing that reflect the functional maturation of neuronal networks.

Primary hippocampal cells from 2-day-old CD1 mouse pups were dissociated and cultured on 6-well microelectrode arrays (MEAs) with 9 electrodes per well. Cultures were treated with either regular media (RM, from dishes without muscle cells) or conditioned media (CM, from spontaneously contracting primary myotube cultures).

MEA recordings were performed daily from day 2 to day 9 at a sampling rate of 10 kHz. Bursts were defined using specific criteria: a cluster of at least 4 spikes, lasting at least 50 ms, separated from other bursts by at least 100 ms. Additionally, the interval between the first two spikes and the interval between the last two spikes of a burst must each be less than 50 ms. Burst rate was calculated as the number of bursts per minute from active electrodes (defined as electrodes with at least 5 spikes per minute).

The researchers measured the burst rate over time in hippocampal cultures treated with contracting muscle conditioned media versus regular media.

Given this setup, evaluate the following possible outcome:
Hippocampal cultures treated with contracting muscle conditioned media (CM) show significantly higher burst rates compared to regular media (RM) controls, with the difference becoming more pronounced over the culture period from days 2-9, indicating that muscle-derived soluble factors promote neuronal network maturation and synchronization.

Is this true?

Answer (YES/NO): NO